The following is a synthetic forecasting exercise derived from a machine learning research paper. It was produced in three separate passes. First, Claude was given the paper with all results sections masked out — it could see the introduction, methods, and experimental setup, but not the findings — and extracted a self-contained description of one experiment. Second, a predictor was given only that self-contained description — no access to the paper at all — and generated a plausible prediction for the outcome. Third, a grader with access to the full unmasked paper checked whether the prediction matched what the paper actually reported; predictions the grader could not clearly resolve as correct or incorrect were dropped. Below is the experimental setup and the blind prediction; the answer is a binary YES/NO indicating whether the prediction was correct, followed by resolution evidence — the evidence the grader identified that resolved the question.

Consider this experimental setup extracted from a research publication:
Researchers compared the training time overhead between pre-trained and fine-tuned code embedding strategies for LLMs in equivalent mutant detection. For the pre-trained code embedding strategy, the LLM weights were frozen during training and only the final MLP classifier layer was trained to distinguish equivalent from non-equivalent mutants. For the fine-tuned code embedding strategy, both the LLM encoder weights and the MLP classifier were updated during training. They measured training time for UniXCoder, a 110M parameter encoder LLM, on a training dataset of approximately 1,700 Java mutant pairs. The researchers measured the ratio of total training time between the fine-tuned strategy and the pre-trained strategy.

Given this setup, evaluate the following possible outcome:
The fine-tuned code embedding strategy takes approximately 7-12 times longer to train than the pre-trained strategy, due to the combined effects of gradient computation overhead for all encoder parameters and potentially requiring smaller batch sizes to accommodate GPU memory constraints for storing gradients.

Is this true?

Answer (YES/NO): NO